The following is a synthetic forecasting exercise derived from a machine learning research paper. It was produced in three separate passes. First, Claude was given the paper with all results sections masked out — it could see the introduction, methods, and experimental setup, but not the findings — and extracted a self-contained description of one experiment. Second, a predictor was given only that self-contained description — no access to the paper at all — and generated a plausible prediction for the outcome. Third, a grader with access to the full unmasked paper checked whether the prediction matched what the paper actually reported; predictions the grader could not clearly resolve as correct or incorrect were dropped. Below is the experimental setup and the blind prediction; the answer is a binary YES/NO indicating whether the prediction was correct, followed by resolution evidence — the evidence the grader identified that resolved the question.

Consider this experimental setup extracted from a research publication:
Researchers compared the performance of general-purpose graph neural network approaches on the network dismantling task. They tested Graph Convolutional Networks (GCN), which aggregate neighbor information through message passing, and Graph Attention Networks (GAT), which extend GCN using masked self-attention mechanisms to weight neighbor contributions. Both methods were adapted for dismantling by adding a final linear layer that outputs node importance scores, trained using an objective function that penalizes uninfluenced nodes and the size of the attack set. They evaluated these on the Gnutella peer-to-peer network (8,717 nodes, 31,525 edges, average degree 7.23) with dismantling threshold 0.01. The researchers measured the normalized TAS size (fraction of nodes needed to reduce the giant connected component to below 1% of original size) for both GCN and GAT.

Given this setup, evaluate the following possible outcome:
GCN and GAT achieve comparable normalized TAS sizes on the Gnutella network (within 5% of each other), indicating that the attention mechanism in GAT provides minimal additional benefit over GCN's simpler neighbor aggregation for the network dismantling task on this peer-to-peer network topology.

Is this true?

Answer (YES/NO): NO